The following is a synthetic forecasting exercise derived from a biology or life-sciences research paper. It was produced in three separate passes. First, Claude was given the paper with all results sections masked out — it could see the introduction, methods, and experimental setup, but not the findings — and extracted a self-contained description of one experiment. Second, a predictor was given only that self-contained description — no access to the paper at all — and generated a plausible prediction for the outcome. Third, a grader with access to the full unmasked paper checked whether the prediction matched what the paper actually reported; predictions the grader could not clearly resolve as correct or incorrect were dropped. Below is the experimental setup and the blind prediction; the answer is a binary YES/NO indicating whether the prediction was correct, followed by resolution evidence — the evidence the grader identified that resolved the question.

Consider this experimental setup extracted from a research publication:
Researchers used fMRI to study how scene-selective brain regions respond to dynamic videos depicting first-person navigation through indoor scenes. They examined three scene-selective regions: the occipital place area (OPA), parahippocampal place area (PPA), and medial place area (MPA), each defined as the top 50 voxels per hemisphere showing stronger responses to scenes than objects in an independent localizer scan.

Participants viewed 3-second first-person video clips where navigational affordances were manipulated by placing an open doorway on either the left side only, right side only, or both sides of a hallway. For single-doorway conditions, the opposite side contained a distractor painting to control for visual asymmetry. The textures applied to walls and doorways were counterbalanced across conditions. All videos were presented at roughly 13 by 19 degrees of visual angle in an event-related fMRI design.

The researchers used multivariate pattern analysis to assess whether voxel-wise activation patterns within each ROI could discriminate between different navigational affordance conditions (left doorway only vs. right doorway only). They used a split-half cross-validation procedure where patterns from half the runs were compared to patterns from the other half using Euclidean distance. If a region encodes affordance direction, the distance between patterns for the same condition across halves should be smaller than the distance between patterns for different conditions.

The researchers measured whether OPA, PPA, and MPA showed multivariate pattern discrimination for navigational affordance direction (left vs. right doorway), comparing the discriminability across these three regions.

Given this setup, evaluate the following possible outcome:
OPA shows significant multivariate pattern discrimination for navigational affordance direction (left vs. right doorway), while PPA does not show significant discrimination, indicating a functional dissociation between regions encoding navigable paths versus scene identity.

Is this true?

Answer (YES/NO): NO